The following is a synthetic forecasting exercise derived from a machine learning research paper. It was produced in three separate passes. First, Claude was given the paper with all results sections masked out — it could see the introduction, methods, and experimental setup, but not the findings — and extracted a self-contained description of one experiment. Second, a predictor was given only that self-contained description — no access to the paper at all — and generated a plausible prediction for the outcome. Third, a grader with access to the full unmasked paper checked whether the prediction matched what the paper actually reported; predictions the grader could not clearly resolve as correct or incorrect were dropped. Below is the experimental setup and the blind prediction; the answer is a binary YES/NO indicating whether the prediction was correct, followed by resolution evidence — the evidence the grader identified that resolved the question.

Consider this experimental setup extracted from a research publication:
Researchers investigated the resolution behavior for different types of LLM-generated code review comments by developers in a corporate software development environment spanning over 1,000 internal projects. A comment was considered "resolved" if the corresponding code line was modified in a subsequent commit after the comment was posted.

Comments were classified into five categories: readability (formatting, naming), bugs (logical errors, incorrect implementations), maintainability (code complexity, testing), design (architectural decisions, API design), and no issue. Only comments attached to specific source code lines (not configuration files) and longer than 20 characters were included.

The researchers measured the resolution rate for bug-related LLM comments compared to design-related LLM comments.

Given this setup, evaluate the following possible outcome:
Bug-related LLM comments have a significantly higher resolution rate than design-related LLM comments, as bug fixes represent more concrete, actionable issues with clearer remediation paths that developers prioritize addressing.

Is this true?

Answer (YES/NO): YES